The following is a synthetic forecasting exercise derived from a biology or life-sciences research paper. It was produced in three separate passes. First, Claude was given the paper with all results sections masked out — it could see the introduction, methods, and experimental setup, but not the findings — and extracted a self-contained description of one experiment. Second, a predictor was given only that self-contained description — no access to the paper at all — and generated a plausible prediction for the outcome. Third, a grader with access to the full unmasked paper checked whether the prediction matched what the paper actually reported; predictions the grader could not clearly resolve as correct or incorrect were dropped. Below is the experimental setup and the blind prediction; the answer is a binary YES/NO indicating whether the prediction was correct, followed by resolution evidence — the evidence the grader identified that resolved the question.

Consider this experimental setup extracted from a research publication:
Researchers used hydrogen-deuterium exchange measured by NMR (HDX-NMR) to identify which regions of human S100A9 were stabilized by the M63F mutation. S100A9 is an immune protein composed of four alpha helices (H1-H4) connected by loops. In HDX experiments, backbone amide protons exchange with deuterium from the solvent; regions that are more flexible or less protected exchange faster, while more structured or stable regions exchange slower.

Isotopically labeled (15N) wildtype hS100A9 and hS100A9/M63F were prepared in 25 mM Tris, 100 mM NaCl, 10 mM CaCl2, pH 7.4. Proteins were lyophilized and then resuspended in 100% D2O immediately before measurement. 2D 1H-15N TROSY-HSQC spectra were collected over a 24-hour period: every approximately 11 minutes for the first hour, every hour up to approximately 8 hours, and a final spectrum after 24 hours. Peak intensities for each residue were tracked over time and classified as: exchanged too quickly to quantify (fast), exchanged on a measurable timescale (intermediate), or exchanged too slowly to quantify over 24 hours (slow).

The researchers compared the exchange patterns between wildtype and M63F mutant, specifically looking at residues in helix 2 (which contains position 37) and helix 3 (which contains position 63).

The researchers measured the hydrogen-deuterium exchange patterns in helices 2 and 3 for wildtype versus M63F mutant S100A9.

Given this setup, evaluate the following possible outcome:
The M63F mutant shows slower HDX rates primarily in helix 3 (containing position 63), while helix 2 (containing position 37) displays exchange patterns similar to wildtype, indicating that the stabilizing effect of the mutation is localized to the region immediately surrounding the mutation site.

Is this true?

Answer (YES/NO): NO